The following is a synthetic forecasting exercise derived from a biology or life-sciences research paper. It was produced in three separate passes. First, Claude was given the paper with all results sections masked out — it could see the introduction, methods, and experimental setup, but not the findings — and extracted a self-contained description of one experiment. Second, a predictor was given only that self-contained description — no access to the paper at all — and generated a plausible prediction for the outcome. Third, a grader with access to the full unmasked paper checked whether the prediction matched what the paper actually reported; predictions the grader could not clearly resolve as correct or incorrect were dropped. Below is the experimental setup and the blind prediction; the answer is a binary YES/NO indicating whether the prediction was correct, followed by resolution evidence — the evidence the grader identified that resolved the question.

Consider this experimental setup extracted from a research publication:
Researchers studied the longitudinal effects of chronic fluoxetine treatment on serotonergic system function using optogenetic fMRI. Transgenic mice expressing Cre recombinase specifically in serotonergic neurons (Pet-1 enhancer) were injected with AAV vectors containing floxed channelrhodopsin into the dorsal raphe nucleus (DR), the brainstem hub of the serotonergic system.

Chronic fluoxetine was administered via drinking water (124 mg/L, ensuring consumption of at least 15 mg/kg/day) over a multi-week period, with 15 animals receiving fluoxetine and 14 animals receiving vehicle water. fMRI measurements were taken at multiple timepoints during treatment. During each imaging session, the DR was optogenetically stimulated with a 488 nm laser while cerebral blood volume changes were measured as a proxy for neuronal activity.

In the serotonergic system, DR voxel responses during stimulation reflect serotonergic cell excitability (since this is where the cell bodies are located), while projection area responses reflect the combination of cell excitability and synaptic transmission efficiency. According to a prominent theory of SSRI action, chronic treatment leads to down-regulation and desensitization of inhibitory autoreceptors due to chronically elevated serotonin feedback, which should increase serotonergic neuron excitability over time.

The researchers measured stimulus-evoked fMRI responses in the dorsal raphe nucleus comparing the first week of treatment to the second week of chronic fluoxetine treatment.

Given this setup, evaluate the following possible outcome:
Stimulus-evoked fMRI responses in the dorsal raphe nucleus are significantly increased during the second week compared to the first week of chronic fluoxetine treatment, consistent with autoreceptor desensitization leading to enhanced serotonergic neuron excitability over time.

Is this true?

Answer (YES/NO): YES